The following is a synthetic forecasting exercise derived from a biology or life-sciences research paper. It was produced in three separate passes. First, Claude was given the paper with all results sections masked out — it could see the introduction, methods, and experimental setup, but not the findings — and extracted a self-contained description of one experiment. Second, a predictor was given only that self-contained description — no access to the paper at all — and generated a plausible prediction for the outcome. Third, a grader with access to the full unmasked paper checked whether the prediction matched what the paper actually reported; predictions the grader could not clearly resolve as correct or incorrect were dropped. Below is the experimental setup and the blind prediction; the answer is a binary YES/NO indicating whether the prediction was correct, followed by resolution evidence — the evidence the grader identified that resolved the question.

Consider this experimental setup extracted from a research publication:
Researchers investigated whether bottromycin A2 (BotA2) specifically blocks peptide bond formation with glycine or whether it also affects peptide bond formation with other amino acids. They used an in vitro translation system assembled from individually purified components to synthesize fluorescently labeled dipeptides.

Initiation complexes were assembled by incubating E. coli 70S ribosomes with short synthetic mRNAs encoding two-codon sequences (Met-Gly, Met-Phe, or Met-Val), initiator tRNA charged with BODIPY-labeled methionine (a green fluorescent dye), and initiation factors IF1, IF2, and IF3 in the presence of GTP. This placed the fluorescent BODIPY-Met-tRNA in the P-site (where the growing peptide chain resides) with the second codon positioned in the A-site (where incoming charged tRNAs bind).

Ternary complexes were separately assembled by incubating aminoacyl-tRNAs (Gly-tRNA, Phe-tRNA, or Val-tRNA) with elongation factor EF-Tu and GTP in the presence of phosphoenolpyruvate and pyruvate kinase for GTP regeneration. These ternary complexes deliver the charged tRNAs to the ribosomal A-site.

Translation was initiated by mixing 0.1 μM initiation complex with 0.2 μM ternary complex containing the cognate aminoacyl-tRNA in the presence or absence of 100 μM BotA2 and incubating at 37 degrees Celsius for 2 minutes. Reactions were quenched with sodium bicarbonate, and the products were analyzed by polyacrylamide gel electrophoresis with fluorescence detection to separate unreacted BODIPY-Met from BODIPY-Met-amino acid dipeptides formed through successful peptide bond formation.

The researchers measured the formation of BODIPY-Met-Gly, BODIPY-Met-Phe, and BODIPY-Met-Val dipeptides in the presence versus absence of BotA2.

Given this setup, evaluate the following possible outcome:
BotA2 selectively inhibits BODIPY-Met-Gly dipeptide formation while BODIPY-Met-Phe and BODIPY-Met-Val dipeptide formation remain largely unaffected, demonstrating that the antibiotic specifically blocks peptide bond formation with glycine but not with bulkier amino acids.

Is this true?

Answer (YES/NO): YES